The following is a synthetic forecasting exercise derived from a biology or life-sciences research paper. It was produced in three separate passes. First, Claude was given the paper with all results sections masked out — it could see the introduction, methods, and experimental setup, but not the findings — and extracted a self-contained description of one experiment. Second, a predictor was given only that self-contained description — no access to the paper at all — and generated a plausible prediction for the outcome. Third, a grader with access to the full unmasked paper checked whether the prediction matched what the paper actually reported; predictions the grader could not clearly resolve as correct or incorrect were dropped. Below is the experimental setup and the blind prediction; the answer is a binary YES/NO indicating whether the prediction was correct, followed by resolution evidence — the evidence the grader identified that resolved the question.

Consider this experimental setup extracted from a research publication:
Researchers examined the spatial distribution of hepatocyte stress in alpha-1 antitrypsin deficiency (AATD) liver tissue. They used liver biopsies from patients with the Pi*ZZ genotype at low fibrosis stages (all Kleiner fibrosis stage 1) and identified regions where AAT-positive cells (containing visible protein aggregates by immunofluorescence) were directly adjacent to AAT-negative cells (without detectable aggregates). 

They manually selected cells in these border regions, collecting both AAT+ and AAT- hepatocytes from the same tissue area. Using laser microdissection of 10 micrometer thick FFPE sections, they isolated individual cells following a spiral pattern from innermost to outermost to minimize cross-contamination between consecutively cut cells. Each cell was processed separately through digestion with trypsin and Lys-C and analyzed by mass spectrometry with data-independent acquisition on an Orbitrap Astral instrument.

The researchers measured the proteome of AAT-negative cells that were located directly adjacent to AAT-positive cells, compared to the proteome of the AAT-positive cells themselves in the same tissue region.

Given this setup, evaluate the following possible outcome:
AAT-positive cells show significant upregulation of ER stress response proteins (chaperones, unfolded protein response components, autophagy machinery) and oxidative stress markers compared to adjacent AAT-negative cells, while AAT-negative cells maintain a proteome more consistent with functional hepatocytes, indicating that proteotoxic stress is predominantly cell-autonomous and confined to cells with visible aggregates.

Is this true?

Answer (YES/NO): NO